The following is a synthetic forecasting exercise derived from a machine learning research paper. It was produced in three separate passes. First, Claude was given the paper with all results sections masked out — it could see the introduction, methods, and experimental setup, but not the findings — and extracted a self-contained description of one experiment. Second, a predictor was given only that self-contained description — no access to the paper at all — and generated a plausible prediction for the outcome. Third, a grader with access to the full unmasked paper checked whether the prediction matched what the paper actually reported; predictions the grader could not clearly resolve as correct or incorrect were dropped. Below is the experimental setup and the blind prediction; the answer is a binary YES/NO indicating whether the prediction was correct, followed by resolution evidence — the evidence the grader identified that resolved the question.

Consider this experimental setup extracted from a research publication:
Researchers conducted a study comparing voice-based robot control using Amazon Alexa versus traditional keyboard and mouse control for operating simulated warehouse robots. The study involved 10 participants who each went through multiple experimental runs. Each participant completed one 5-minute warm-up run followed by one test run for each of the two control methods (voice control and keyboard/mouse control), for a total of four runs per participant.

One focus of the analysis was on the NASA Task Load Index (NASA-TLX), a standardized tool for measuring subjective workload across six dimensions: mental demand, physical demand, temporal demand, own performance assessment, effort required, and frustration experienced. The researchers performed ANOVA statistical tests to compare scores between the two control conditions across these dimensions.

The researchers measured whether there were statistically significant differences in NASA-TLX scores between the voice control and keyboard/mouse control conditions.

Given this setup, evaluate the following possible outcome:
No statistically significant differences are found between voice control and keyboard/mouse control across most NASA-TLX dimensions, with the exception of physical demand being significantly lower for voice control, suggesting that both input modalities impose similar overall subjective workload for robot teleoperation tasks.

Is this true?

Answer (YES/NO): NO